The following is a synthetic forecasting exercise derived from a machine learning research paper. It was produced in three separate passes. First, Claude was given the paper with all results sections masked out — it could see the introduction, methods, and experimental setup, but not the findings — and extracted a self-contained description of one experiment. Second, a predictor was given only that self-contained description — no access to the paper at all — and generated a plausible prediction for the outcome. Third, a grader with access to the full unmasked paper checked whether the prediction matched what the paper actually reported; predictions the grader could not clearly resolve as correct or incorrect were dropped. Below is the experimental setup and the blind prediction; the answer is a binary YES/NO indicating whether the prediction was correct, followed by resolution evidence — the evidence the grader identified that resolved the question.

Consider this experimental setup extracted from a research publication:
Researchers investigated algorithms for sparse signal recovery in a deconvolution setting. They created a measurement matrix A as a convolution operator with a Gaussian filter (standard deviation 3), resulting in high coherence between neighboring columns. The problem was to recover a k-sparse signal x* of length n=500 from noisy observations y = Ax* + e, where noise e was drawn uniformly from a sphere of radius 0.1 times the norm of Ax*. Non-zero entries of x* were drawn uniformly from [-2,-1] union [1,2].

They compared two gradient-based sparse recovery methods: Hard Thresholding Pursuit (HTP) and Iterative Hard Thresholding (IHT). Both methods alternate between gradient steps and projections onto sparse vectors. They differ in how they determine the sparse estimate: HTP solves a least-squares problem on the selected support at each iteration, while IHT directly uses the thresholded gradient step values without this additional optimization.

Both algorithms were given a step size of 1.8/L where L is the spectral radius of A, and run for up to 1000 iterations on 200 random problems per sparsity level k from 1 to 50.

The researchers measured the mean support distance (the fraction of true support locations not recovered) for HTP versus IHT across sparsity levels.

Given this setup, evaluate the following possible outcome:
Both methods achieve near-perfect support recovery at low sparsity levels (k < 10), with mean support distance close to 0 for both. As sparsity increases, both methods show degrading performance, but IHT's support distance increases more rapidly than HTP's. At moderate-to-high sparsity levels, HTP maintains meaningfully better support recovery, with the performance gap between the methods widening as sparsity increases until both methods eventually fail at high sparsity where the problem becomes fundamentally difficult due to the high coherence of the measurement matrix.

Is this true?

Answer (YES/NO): NO